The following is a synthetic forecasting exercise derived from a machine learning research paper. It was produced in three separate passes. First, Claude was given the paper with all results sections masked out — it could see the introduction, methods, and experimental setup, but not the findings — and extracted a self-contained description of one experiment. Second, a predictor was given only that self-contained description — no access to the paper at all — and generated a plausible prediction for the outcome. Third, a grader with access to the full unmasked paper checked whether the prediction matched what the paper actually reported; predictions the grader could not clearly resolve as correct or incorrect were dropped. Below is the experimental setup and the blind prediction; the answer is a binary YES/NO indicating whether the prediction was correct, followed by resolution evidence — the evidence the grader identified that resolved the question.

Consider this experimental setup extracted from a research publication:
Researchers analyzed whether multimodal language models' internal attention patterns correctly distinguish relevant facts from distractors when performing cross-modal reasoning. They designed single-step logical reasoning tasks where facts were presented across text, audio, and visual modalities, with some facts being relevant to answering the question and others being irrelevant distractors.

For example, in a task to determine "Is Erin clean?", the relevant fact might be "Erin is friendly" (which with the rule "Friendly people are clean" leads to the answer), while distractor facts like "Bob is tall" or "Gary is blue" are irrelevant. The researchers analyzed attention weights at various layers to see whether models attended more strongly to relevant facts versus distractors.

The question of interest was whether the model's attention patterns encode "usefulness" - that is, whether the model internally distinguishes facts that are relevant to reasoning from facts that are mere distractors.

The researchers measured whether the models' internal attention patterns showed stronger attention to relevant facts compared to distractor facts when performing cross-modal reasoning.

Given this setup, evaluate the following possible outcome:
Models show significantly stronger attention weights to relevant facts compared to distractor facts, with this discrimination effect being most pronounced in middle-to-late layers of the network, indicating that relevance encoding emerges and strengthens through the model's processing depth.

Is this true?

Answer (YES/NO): NO